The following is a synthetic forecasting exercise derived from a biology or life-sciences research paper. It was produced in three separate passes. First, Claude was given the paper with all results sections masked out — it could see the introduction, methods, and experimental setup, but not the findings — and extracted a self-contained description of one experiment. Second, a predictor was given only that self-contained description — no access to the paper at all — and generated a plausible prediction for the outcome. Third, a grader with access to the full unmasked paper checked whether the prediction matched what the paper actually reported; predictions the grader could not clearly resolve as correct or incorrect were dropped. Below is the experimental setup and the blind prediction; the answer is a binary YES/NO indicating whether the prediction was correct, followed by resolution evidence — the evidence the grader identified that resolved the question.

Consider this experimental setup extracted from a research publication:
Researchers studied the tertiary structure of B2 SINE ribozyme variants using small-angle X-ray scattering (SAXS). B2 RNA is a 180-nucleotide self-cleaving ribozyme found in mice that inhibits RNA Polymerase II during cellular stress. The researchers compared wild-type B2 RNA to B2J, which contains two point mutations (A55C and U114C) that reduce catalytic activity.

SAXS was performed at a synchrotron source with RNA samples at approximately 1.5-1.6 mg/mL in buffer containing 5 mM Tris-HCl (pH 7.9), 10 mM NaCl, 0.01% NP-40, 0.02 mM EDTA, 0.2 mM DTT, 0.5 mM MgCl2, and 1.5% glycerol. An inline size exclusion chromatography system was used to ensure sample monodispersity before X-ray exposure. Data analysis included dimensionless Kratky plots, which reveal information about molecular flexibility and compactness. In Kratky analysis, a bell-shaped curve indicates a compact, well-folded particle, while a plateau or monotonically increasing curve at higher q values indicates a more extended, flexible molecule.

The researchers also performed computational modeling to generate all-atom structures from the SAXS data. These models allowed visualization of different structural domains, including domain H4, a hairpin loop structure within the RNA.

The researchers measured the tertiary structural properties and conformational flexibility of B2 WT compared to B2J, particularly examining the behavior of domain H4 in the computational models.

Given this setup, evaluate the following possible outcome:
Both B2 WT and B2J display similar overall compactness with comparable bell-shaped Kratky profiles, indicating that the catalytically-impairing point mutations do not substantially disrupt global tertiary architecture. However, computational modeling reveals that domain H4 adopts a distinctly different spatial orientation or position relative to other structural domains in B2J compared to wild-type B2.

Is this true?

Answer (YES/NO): YES